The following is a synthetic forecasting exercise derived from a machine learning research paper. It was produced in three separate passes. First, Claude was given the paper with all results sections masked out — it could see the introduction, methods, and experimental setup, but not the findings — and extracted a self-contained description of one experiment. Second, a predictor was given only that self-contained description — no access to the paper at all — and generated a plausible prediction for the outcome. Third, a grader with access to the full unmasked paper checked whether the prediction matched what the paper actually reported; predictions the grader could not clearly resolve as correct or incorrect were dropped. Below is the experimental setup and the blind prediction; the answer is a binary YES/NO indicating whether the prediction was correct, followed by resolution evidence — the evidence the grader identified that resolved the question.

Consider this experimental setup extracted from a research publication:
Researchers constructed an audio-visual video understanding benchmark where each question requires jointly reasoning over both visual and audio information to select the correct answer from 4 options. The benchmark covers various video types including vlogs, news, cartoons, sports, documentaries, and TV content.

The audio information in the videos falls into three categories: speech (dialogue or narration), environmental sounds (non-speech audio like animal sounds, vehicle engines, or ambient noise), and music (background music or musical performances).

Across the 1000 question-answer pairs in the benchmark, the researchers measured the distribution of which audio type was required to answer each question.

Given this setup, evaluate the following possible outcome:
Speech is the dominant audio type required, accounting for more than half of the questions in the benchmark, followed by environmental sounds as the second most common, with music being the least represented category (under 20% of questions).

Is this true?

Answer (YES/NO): YES